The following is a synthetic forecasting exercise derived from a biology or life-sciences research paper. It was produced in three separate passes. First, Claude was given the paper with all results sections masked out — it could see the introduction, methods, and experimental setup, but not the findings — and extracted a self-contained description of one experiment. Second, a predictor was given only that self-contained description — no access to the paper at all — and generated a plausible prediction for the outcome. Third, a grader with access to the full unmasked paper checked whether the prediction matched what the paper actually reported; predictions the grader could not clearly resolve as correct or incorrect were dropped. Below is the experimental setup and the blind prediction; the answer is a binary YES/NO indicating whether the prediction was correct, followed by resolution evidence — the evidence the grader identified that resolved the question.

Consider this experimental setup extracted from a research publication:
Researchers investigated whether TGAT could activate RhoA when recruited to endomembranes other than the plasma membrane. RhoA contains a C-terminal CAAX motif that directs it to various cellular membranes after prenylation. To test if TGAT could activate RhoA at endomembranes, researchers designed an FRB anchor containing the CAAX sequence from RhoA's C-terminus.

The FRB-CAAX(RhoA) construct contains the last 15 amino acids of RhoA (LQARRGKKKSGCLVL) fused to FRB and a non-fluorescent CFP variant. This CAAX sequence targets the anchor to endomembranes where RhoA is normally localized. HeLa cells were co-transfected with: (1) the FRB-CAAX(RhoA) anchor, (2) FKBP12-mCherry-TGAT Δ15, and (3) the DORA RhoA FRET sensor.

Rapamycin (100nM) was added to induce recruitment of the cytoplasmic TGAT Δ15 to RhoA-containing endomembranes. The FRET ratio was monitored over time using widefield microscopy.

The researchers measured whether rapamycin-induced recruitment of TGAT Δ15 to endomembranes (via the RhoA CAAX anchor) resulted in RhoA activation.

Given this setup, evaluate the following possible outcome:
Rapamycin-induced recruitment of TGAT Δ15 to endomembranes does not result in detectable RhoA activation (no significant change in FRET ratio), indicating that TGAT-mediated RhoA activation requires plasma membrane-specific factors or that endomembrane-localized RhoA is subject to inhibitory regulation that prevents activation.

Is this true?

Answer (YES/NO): NO